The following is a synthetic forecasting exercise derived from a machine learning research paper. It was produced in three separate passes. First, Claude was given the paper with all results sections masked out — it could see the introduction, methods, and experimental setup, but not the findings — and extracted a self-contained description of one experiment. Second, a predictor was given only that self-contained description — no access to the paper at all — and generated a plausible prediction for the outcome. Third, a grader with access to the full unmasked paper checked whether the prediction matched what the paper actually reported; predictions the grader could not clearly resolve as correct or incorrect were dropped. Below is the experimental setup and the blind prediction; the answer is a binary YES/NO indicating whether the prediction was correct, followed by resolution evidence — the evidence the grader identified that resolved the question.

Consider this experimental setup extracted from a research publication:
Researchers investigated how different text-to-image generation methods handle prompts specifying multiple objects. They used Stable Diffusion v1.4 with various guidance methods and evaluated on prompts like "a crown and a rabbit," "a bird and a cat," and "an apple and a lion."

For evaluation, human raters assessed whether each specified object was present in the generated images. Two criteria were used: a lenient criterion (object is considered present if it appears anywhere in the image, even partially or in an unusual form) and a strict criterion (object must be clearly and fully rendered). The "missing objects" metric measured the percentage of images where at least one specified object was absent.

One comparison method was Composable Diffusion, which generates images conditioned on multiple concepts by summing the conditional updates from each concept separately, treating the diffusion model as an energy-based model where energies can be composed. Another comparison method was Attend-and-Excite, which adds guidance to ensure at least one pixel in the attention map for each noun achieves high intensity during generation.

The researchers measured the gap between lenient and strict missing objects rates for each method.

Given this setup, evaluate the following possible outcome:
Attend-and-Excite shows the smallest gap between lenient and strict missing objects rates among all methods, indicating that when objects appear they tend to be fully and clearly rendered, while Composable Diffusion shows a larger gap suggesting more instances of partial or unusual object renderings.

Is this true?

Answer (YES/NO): NO